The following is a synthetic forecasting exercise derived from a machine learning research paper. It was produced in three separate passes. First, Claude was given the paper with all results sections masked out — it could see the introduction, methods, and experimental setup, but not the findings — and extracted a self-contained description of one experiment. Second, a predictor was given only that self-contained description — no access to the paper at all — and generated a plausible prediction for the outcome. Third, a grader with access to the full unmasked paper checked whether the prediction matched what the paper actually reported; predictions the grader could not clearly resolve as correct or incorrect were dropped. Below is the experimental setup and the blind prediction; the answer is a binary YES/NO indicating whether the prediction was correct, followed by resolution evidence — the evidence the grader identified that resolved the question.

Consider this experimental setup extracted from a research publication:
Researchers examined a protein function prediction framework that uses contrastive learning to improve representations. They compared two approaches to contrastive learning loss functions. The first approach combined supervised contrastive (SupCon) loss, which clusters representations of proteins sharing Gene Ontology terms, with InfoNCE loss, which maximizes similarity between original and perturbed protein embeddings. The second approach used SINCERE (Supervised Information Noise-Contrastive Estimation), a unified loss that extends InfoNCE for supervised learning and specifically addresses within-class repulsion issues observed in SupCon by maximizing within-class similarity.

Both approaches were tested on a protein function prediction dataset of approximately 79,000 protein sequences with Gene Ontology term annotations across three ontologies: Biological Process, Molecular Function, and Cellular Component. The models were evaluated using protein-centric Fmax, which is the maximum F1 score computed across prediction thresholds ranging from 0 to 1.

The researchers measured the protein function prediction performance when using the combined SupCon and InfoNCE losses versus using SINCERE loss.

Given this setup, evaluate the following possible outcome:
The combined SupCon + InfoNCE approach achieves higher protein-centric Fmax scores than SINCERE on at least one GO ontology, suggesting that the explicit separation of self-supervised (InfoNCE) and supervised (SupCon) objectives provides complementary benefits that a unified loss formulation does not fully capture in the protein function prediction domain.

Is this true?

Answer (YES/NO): YES